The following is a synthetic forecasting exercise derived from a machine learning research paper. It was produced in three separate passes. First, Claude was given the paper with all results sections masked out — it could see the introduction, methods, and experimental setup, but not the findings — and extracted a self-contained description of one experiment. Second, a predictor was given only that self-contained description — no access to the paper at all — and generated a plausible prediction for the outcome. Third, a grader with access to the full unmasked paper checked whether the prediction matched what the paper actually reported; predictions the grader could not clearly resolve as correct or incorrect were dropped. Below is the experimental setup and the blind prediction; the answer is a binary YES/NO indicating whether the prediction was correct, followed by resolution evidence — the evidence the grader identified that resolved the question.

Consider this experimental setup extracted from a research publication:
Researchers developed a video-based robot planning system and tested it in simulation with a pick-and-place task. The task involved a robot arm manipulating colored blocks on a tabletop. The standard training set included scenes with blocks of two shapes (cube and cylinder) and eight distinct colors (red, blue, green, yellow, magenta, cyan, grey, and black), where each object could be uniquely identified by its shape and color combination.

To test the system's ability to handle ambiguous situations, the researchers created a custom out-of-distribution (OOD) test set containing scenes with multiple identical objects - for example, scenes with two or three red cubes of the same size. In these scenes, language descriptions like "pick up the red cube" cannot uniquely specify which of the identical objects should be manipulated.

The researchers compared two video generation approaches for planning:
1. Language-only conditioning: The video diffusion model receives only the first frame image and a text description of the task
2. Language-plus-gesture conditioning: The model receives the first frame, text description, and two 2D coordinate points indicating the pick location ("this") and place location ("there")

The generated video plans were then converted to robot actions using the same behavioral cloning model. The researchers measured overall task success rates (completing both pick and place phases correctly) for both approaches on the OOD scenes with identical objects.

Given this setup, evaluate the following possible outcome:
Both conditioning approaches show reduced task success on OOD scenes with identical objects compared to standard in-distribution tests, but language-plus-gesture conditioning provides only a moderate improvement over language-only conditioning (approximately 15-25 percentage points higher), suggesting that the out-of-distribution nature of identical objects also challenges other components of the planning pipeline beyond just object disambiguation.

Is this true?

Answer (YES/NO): NO